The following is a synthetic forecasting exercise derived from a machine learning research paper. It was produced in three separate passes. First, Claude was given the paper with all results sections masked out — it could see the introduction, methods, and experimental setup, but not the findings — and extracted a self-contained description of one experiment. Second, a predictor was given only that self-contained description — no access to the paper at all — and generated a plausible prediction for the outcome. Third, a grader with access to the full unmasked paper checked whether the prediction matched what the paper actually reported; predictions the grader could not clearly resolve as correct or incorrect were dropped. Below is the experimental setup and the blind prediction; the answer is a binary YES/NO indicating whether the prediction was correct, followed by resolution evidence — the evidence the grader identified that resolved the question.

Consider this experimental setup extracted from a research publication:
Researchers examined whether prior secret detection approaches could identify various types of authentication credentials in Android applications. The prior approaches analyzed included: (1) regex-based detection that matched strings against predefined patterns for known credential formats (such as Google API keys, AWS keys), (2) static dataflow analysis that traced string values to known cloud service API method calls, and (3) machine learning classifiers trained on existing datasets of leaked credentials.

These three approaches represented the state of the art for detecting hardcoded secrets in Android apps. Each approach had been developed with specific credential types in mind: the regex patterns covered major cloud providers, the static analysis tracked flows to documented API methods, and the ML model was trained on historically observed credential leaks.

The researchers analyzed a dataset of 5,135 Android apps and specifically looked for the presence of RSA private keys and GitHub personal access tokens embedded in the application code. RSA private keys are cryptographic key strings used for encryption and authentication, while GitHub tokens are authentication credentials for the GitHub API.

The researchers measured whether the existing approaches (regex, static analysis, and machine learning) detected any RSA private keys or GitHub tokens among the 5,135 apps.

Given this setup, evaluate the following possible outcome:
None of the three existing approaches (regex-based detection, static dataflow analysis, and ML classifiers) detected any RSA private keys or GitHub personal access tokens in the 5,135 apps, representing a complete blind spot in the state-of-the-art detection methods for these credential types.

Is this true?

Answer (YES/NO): YES